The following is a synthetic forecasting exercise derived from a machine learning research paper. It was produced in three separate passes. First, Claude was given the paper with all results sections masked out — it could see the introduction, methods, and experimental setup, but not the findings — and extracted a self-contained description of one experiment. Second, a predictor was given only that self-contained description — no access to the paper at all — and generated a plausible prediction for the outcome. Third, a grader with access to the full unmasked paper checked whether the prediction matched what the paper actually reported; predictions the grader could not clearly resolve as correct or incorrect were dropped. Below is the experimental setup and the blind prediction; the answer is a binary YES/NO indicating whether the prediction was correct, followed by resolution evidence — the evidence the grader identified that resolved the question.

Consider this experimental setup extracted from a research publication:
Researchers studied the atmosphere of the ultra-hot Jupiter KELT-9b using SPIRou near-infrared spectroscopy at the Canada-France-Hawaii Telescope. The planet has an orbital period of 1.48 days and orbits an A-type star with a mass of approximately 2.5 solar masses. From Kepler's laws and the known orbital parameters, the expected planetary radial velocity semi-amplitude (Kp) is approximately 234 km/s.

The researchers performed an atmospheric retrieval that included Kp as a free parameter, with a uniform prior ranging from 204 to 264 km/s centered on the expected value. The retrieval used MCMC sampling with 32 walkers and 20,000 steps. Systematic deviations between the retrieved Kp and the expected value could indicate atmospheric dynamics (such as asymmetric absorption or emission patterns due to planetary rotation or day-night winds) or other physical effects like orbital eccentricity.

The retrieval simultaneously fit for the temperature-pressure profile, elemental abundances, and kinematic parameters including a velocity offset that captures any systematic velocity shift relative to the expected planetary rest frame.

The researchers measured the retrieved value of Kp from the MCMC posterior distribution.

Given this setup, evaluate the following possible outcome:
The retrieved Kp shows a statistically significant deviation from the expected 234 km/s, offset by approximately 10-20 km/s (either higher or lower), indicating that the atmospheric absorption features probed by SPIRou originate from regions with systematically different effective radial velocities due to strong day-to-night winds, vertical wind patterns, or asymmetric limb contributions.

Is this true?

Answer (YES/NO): NO